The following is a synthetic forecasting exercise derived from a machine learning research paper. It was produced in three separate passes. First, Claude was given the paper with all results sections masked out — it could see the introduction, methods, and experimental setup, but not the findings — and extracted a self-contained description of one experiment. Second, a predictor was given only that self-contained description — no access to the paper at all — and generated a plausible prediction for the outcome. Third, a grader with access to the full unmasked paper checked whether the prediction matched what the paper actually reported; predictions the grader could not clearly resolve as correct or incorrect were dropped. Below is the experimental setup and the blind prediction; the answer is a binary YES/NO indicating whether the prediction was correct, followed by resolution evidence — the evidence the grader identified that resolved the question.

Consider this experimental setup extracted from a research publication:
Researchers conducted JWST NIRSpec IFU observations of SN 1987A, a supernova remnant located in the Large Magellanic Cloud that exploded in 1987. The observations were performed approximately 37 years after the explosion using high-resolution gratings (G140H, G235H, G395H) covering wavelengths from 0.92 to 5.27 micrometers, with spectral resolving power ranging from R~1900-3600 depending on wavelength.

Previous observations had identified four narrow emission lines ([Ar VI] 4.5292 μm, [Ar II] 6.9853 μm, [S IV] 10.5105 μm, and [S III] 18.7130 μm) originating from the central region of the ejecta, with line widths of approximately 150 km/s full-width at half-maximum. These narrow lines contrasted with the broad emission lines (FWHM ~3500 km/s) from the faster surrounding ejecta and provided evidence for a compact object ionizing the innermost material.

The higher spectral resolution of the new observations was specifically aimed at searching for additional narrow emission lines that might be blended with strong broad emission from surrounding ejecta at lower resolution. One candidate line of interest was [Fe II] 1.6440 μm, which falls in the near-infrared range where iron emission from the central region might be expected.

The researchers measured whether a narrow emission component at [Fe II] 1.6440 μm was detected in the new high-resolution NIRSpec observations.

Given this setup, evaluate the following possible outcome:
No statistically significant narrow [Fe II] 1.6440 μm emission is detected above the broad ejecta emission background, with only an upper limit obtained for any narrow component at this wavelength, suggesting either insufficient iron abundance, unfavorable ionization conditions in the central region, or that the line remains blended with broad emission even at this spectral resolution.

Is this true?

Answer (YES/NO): NO